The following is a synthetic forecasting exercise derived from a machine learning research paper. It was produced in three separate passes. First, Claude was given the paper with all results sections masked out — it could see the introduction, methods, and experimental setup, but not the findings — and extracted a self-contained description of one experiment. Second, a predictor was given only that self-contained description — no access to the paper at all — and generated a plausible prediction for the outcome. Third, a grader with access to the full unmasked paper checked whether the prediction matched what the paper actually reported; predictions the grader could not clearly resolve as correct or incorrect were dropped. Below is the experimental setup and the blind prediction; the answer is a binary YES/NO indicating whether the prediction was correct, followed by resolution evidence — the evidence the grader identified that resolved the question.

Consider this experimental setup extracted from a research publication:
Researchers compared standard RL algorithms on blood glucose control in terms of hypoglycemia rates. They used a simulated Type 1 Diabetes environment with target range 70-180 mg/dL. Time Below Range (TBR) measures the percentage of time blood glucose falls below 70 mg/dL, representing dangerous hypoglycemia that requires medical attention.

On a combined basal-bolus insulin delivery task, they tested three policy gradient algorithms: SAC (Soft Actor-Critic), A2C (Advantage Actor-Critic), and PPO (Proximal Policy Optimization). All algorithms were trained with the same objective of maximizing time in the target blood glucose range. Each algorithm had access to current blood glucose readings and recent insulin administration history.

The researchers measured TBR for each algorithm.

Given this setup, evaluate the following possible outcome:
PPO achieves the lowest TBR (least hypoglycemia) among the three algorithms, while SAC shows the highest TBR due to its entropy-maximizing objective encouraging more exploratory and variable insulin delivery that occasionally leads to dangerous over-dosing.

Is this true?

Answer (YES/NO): NO